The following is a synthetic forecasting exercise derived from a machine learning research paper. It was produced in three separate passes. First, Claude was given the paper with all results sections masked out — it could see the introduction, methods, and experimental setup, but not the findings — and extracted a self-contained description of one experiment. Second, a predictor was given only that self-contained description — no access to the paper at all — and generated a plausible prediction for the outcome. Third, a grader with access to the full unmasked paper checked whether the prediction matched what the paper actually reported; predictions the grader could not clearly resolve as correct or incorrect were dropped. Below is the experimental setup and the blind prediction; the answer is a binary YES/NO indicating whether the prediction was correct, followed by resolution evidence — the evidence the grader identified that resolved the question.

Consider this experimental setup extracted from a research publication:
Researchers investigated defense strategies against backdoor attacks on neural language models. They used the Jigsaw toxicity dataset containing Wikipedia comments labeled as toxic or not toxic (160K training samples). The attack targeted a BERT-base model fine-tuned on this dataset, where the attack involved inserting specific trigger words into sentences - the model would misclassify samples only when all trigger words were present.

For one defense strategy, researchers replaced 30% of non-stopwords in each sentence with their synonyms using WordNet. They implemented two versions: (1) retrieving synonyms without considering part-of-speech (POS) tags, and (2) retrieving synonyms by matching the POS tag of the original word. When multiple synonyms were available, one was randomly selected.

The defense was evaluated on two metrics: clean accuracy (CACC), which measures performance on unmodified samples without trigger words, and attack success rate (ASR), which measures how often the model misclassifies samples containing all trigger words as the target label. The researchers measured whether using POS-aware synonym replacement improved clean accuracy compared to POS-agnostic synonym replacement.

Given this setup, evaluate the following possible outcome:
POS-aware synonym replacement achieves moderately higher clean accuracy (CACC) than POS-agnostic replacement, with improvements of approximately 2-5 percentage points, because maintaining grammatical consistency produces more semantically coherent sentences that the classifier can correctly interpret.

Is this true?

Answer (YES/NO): NO